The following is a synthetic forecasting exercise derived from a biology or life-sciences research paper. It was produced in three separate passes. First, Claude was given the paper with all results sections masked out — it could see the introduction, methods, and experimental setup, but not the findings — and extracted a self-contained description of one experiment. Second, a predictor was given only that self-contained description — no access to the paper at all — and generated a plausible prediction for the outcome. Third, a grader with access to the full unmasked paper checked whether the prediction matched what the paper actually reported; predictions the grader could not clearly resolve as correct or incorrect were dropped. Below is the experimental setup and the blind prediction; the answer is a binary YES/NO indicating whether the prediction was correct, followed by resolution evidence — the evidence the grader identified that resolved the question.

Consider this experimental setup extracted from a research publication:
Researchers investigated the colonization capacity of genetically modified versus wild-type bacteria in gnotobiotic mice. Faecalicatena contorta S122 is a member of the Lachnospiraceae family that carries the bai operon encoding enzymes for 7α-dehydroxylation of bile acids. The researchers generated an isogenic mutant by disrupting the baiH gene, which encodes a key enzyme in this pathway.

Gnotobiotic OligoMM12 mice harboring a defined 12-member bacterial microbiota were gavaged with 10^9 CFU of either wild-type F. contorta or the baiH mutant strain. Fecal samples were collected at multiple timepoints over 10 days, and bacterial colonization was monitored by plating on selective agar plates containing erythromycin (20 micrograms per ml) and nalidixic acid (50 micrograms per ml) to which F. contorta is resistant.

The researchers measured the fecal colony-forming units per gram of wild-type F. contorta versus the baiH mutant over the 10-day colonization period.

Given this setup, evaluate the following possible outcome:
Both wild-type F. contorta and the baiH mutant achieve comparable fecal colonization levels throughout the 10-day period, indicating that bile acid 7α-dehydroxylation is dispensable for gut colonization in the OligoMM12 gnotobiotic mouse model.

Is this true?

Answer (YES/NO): YES